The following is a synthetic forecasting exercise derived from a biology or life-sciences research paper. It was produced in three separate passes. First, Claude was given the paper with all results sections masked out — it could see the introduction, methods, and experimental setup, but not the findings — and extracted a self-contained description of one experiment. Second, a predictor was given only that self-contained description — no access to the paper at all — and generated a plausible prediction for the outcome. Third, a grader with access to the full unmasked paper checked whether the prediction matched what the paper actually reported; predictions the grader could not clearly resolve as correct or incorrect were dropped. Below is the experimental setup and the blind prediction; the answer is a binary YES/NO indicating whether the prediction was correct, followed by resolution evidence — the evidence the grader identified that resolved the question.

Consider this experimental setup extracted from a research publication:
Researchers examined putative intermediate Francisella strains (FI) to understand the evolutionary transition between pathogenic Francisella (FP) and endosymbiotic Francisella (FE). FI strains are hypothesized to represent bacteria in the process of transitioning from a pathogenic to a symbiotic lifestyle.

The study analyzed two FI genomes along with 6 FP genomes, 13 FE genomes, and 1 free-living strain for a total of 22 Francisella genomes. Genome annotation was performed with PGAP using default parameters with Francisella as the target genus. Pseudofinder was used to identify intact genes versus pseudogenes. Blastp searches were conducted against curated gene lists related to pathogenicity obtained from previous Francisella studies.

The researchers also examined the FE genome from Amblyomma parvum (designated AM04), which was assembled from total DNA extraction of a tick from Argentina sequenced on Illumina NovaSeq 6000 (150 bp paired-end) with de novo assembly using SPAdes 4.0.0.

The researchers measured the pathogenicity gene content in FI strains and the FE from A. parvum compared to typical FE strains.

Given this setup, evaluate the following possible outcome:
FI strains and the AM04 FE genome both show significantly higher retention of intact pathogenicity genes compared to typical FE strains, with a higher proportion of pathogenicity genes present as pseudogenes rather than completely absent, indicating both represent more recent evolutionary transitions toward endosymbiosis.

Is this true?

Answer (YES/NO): NO